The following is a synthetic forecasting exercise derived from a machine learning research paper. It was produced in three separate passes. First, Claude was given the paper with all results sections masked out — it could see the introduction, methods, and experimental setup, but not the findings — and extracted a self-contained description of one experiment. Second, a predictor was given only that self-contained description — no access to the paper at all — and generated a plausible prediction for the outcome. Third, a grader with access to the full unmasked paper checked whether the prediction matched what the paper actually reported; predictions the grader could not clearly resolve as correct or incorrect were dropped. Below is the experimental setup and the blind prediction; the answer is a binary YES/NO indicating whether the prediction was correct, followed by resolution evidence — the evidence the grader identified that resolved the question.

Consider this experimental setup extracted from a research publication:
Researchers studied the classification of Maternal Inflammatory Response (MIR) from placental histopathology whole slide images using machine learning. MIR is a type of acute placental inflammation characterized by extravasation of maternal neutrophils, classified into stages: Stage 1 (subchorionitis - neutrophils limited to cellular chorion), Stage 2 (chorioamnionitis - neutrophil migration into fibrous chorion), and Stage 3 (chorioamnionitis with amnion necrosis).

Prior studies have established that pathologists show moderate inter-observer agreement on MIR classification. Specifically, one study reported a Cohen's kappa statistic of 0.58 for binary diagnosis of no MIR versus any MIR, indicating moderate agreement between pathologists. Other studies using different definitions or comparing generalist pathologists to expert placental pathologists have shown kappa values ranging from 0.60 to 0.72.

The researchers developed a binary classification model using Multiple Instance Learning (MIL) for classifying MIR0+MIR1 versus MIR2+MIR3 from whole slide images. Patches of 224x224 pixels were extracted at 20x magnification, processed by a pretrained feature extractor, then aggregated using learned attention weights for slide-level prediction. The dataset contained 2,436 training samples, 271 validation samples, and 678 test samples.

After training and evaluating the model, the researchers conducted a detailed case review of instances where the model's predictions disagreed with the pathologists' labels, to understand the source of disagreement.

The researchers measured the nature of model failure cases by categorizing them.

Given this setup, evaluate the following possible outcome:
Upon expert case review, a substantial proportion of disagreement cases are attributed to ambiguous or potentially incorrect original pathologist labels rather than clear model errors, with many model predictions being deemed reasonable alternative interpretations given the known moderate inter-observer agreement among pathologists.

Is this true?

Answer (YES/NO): YES